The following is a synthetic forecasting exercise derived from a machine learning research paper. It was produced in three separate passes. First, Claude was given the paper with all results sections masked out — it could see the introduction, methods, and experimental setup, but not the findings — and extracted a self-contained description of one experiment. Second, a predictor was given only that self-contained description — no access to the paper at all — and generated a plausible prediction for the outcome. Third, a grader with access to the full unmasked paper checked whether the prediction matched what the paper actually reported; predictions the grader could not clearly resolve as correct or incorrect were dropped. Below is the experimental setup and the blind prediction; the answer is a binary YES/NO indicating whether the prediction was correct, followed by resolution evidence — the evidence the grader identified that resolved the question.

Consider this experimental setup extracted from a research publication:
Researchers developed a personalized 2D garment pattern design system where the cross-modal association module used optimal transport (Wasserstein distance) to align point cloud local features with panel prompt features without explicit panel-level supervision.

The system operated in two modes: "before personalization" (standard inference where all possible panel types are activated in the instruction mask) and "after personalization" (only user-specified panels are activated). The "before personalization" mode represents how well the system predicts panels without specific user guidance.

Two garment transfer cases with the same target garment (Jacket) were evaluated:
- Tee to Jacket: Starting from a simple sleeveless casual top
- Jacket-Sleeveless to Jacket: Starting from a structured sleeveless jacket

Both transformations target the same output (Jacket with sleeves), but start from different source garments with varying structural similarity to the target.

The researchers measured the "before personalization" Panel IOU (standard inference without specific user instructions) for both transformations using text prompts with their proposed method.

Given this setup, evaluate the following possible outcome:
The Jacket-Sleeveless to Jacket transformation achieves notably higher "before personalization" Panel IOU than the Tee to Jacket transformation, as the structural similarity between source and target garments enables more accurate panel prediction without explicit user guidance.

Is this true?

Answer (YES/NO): NO